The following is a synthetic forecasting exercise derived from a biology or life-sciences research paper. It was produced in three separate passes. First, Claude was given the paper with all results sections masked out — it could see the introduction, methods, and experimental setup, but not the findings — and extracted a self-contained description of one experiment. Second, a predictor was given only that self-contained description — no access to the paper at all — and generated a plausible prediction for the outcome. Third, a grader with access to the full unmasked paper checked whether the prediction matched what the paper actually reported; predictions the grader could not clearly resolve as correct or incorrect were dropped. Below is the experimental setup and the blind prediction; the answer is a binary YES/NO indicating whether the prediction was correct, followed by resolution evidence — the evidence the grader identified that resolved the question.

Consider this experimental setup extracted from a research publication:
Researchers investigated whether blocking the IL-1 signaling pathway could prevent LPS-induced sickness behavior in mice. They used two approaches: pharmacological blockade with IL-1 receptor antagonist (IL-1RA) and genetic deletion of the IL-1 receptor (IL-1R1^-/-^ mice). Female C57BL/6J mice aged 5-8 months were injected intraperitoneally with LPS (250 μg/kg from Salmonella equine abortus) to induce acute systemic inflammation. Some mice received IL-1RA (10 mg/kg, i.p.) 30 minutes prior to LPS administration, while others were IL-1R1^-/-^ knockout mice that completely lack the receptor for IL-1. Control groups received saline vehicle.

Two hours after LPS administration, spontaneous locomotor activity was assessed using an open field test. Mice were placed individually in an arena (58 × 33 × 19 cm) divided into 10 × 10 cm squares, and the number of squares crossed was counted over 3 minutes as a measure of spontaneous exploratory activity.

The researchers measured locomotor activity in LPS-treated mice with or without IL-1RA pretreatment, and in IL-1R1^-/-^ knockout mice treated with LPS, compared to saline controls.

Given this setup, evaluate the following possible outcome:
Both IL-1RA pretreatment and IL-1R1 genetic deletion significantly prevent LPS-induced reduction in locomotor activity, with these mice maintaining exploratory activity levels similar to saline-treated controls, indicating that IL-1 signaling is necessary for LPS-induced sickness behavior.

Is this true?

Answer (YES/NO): NO